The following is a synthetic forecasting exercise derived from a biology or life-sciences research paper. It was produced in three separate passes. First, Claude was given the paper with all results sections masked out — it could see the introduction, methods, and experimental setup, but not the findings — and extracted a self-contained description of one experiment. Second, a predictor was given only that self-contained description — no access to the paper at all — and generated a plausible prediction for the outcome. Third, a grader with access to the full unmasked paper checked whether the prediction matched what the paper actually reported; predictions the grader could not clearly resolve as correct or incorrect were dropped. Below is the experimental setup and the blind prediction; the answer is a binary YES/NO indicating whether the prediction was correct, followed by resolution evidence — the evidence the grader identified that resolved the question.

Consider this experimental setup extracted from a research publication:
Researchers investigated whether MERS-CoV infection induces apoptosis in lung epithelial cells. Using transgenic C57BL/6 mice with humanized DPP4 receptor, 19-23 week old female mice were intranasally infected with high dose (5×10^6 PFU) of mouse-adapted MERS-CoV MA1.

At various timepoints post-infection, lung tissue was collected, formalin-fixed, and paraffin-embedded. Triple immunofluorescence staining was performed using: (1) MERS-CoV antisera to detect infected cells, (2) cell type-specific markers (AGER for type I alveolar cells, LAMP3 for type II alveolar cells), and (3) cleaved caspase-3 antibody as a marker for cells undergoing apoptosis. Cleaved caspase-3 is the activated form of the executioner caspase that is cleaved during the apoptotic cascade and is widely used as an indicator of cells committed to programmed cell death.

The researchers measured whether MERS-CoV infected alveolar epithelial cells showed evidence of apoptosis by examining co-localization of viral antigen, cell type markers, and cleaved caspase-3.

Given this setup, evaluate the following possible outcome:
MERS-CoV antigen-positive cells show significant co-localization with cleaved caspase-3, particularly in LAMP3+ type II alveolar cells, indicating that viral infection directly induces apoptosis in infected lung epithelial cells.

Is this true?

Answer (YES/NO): YES